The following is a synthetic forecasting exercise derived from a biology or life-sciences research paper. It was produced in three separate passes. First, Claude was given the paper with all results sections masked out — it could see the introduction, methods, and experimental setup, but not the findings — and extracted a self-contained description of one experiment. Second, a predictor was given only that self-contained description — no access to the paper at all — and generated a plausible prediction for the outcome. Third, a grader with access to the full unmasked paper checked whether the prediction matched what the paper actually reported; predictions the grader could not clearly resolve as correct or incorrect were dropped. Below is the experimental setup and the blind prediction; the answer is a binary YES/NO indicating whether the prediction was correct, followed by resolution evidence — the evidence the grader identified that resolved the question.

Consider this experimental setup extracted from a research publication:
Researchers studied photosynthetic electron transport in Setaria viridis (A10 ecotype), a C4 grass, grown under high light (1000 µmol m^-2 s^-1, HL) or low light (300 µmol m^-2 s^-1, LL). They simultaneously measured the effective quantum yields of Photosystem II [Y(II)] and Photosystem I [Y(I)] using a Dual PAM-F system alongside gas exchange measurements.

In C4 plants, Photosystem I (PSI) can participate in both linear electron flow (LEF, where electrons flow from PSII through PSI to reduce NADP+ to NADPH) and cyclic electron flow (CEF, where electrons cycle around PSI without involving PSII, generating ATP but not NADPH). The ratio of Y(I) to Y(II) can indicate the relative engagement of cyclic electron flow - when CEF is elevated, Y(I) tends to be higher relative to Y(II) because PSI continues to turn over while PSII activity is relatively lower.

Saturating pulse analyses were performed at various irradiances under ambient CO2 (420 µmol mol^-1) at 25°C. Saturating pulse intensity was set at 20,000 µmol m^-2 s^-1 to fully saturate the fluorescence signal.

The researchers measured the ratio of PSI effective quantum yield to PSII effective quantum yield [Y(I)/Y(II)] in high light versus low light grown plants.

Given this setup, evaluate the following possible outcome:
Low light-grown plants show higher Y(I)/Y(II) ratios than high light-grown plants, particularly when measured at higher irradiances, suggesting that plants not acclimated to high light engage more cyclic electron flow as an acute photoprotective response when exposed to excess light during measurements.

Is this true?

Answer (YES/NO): NO